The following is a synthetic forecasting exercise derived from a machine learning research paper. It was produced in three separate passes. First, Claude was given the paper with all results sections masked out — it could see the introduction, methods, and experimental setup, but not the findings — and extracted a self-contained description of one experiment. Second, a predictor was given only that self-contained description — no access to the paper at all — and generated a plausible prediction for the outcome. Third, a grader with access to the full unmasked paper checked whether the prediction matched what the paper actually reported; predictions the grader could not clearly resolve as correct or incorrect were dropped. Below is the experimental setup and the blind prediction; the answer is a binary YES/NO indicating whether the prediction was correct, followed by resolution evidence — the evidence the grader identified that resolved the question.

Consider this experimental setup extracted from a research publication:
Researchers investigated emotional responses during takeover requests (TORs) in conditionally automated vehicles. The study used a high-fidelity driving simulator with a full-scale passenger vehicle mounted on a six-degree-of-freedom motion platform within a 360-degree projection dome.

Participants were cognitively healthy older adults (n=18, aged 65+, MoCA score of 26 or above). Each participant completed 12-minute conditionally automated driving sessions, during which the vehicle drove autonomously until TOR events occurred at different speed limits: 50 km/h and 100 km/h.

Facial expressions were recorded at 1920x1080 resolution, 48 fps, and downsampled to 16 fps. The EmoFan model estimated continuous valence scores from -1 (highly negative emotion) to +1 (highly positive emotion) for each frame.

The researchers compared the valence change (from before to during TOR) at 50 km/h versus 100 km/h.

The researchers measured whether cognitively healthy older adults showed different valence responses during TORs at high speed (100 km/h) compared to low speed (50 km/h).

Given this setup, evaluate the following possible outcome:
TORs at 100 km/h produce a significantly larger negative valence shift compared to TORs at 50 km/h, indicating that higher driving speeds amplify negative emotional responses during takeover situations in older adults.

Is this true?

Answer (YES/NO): NO